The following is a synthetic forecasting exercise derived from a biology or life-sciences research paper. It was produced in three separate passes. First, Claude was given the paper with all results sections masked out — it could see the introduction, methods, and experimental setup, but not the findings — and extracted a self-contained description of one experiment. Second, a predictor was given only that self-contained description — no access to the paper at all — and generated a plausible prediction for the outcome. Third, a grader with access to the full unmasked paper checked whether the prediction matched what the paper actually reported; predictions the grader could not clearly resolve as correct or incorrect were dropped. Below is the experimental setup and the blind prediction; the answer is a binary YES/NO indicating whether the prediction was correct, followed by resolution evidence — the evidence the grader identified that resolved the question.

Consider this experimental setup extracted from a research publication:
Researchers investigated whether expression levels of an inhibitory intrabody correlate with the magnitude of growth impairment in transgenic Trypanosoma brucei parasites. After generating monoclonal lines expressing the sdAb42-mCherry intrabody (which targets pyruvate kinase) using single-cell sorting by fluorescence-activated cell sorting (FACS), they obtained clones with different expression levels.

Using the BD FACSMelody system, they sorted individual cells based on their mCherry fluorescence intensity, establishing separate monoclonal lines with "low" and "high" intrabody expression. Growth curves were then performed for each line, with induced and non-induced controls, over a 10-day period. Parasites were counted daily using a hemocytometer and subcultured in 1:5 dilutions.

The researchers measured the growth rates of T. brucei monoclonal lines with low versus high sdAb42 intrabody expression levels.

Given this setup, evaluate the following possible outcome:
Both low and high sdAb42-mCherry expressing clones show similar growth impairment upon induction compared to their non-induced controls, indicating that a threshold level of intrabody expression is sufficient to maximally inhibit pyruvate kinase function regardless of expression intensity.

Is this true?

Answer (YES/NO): NO